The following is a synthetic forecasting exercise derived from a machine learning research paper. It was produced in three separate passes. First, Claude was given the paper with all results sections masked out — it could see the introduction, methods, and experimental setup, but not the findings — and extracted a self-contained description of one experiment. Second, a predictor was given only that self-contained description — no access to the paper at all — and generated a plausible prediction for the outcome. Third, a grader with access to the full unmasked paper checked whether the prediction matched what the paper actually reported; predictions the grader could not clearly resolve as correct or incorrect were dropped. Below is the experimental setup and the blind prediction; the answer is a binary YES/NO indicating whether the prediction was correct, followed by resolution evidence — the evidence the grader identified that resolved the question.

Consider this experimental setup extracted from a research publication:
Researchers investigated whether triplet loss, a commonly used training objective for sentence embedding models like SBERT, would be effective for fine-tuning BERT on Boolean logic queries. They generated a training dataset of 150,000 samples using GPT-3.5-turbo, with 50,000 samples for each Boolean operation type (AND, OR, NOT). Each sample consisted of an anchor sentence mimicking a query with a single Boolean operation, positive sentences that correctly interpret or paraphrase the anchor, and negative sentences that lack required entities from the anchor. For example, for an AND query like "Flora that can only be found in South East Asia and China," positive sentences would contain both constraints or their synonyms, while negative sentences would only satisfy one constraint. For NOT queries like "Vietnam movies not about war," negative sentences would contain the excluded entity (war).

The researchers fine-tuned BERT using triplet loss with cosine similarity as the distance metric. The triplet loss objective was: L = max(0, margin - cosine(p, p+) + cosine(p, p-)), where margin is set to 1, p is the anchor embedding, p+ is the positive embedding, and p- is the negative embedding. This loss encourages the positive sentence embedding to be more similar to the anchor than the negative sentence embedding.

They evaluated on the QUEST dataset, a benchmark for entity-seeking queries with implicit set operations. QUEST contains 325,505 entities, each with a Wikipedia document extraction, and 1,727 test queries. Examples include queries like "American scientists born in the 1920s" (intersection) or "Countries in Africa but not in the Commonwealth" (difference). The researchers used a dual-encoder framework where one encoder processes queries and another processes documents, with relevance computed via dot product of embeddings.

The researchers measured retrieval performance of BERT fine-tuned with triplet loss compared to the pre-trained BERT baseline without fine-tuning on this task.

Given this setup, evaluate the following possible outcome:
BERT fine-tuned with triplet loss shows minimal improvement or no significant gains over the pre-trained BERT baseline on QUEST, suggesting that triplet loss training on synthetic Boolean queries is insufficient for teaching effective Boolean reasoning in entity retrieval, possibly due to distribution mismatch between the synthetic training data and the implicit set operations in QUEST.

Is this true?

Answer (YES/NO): NO